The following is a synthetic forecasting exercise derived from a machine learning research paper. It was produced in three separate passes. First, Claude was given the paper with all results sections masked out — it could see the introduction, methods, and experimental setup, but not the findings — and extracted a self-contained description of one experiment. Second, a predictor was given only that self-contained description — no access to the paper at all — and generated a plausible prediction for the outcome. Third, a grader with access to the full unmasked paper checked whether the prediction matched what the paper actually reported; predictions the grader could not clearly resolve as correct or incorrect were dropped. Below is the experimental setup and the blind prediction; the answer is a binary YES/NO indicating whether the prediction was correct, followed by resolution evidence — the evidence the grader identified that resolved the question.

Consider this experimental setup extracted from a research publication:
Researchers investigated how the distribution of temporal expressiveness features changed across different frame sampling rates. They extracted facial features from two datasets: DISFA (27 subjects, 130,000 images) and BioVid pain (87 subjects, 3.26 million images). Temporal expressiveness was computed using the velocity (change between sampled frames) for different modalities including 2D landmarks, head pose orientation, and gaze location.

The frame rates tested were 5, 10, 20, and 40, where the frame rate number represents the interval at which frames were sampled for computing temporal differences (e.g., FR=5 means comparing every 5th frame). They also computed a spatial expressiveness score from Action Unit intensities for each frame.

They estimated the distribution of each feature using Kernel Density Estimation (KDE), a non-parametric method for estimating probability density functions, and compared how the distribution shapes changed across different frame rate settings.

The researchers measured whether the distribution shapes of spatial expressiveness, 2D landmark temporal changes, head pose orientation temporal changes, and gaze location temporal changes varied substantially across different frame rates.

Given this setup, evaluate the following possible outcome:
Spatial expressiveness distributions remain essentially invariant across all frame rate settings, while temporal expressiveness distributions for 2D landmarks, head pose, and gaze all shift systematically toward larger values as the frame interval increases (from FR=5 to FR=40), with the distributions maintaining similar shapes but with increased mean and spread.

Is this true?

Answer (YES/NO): NO